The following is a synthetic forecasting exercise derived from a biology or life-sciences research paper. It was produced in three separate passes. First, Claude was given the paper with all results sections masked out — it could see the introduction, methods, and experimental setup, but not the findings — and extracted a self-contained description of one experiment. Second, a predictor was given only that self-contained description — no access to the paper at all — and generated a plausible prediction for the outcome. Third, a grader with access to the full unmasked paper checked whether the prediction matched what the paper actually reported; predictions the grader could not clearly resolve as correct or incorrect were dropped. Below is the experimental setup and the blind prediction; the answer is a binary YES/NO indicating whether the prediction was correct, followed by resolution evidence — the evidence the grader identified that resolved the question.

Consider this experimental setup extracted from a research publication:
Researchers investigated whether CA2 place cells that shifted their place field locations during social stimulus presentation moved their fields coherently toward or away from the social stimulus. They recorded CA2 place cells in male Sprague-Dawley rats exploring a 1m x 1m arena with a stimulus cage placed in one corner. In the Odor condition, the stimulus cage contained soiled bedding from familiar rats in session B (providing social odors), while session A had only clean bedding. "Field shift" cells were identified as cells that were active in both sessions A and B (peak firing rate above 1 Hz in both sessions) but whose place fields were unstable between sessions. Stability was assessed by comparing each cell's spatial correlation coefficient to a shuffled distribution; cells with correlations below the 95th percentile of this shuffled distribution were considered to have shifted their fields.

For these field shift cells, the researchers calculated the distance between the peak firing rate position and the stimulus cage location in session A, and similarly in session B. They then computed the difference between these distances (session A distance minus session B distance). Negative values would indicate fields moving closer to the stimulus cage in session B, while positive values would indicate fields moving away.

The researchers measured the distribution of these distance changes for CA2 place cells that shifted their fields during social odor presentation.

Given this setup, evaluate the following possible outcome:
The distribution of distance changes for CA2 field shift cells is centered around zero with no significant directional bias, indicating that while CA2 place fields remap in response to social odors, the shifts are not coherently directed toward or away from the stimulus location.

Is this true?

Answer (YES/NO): YES